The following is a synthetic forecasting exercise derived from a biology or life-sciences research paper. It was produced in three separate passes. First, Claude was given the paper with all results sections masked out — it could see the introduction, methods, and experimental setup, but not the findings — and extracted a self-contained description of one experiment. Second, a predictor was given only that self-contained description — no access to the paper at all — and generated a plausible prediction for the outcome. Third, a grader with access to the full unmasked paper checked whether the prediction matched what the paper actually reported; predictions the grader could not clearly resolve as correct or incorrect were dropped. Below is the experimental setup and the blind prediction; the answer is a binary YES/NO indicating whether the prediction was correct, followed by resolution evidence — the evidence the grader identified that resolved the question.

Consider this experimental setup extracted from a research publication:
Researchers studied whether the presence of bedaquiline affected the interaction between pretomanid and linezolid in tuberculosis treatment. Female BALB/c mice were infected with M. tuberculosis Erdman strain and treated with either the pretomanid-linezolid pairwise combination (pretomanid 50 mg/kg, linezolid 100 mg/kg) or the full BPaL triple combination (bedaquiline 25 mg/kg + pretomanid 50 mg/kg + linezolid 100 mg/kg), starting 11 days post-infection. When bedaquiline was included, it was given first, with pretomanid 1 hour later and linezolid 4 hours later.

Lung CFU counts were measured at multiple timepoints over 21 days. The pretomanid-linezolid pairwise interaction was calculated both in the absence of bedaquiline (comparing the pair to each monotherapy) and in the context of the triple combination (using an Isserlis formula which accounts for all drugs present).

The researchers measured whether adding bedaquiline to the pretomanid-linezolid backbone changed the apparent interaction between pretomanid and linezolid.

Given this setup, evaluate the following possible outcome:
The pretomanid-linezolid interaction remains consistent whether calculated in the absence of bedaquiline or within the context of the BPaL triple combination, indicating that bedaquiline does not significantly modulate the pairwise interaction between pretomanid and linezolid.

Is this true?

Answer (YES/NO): YES